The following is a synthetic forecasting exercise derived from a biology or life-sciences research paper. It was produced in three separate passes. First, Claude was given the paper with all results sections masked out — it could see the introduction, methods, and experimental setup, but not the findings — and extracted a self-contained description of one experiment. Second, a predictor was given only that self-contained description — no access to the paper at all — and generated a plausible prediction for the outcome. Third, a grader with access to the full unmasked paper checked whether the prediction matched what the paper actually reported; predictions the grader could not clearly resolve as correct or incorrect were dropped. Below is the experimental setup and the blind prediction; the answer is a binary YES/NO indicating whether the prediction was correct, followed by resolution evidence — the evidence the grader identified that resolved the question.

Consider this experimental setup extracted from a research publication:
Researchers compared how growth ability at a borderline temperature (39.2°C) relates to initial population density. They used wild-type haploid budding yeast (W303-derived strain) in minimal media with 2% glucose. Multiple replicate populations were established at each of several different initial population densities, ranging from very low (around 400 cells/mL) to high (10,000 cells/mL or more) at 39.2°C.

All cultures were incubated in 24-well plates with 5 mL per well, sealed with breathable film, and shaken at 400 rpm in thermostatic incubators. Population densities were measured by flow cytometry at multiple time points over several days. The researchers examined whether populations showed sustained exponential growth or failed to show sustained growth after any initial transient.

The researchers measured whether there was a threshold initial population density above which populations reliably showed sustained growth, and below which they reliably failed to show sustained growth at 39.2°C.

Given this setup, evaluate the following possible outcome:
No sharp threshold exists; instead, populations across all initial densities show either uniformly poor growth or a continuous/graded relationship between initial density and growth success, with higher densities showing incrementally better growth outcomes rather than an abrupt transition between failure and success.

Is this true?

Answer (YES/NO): NO